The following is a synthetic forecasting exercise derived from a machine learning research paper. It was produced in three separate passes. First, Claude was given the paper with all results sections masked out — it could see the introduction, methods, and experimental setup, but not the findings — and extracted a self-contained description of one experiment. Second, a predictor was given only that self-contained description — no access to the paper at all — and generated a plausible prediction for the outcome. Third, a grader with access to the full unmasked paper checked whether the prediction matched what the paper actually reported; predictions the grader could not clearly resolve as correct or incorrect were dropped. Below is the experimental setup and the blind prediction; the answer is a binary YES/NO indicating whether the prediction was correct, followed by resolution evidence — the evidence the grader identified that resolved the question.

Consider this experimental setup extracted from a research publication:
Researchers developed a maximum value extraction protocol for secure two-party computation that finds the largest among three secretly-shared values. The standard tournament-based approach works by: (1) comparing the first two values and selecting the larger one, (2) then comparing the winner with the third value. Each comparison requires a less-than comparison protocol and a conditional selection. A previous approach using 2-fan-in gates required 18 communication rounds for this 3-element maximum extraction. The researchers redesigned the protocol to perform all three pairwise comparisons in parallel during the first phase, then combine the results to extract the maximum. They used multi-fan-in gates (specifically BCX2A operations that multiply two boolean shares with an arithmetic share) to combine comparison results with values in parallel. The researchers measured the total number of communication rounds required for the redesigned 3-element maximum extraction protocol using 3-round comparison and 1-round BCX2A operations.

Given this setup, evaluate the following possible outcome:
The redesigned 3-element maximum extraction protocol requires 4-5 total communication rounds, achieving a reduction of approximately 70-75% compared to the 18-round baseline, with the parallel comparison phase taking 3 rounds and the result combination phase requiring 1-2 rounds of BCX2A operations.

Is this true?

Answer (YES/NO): NO